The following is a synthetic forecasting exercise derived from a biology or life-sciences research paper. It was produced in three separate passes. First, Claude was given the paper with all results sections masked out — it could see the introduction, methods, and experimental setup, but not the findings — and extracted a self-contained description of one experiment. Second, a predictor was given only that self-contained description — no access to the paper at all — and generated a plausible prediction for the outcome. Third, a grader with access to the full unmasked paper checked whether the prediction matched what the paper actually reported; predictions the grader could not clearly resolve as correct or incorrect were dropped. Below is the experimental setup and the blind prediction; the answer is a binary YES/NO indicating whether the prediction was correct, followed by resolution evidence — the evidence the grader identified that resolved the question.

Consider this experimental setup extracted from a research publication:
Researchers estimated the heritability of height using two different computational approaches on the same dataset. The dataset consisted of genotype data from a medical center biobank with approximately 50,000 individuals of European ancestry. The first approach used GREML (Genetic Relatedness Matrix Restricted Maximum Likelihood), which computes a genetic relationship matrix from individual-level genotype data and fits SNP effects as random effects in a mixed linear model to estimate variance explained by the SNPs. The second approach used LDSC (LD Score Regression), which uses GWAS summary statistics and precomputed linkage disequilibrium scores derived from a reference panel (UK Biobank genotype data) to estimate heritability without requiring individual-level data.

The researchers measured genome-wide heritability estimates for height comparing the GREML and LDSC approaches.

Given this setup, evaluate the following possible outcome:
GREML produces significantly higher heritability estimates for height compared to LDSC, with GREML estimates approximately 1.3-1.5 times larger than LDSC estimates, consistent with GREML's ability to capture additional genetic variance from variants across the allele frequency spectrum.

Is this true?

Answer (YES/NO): NO